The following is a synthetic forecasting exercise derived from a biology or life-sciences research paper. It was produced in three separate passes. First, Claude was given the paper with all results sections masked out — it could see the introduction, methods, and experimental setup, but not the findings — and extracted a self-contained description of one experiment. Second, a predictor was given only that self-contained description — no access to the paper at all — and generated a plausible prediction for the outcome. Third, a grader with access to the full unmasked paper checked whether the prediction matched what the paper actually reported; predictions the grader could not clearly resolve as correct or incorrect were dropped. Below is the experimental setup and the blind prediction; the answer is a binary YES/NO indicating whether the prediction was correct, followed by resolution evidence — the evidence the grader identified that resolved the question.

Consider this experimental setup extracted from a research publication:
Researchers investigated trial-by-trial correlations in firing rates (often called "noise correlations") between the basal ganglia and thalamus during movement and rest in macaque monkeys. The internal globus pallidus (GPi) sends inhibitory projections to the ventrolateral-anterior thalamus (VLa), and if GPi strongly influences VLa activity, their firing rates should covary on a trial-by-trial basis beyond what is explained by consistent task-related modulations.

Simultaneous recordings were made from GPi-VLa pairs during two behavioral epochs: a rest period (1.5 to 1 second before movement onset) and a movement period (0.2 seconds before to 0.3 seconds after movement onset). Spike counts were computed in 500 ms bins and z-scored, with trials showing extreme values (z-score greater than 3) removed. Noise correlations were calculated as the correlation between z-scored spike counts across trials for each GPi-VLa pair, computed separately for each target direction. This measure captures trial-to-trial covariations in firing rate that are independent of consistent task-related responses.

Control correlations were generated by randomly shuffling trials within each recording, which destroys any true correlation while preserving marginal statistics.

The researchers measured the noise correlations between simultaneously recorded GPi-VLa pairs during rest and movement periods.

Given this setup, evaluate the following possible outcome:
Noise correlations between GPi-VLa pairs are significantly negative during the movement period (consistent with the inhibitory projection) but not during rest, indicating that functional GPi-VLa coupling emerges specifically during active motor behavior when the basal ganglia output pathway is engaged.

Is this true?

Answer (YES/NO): NO